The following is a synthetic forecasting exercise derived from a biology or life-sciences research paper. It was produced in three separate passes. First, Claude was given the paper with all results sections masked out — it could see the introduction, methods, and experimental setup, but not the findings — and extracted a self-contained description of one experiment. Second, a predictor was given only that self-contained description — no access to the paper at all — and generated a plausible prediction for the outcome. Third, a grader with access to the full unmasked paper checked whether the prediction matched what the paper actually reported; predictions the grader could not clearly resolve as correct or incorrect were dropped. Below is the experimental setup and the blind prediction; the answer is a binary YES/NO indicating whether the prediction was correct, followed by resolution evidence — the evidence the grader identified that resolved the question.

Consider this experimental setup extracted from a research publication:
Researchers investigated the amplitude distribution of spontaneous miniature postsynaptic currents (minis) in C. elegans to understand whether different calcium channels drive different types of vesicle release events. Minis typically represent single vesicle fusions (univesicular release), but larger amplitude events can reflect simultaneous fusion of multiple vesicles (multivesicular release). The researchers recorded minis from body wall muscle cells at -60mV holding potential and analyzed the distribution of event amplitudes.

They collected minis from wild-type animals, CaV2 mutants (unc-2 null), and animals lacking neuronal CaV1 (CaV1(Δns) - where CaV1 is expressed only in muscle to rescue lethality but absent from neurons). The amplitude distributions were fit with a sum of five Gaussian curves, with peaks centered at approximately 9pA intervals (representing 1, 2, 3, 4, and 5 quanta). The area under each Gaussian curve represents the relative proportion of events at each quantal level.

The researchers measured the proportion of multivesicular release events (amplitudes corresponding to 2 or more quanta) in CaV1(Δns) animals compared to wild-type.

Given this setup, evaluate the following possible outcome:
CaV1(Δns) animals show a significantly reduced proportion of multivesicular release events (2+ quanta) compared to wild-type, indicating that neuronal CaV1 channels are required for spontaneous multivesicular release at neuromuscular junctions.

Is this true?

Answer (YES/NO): NO